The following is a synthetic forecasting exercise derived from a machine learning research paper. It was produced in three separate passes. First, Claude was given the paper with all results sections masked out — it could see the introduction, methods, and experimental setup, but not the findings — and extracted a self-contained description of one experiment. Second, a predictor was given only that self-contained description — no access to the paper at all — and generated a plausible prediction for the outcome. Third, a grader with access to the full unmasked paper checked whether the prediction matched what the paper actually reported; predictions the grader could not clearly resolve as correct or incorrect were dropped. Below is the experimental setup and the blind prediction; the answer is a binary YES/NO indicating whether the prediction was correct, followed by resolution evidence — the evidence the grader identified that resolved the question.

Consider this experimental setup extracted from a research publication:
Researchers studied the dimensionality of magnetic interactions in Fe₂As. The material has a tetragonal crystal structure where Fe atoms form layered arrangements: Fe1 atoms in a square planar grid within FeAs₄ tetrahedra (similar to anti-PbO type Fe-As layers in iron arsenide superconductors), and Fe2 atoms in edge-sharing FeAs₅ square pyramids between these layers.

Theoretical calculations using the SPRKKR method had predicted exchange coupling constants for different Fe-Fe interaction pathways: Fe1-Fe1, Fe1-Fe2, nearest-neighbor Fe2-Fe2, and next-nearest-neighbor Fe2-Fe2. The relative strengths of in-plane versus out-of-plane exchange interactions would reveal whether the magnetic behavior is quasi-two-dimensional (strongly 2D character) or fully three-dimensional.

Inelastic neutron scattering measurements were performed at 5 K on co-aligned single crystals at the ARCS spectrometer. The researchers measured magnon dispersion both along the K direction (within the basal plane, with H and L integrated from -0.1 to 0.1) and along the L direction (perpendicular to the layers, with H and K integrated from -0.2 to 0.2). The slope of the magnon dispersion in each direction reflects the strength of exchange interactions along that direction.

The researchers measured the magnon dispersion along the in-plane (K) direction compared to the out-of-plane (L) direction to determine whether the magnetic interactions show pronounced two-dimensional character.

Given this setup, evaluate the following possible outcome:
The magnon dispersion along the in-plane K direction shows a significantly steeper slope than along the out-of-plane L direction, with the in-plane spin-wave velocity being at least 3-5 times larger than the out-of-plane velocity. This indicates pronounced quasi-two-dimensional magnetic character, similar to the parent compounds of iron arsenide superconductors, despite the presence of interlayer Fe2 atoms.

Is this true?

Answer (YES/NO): YES